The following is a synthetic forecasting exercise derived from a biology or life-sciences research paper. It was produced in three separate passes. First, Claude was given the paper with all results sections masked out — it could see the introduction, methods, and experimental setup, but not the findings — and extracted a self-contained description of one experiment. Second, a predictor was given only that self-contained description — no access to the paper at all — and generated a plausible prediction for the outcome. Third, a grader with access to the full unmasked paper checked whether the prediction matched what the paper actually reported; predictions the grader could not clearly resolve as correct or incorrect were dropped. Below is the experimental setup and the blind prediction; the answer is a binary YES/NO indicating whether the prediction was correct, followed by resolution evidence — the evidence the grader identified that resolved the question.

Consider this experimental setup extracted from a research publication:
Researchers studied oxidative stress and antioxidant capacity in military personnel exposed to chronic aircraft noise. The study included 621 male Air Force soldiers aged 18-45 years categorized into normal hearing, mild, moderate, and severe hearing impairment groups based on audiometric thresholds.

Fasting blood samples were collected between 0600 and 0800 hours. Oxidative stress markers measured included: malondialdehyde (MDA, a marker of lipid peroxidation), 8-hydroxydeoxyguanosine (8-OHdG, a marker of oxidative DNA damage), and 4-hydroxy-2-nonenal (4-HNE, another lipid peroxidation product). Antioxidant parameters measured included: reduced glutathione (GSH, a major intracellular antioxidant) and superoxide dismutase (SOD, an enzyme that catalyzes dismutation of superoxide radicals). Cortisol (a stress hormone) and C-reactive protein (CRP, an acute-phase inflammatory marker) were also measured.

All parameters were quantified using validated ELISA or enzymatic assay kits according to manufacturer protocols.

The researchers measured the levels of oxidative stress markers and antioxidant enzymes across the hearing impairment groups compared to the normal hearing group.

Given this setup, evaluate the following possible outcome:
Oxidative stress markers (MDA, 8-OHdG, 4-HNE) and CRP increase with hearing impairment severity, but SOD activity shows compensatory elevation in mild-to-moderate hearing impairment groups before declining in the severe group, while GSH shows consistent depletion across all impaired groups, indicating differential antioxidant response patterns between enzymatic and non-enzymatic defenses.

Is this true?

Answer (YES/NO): NO